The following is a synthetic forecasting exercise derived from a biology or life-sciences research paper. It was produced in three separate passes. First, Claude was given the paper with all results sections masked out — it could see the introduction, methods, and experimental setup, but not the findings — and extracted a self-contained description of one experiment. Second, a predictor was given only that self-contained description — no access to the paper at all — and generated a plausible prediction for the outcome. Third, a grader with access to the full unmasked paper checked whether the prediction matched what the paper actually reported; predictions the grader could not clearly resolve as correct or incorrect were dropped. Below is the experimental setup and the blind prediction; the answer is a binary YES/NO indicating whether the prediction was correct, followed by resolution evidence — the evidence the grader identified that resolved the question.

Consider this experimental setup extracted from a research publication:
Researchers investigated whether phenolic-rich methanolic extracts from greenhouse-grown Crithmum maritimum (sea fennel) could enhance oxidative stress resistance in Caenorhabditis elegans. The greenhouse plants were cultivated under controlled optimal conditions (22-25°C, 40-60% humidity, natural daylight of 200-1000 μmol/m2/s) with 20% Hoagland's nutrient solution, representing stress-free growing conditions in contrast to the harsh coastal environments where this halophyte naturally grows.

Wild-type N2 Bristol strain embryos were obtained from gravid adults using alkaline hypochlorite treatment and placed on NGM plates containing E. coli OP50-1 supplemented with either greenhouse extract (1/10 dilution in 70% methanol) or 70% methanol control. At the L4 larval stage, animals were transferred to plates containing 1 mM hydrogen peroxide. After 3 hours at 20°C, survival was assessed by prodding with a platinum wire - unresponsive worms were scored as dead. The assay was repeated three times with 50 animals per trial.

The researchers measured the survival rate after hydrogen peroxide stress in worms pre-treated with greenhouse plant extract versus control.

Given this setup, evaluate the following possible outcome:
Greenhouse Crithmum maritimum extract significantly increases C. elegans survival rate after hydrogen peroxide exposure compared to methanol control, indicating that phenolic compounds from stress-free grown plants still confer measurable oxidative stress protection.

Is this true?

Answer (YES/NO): YES